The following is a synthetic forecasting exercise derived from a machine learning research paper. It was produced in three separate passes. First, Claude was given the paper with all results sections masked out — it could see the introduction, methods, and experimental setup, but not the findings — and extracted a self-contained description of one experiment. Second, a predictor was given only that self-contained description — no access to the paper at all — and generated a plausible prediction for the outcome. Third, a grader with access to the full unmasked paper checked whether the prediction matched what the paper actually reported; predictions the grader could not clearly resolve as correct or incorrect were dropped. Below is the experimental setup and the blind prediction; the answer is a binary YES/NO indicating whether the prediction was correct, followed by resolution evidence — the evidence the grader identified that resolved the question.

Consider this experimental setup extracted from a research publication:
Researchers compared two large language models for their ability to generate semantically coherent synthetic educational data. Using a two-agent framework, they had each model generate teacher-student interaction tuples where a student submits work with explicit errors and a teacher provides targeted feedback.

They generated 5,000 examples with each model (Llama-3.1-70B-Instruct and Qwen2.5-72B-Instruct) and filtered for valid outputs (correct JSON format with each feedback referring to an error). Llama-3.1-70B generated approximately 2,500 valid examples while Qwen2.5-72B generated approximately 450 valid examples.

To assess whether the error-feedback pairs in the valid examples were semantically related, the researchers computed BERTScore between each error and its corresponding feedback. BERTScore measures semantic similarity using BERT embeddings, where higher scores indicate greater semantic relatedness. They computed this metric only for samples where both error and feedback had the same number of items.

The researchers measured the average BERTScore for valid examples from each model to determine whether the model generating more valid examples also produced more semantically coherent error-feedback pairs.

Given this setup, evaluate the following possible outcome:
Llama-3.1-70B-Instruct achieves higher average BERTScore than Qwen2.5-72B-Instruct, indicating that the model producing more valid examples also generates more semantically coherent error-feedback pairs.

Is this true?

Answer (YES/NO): NO